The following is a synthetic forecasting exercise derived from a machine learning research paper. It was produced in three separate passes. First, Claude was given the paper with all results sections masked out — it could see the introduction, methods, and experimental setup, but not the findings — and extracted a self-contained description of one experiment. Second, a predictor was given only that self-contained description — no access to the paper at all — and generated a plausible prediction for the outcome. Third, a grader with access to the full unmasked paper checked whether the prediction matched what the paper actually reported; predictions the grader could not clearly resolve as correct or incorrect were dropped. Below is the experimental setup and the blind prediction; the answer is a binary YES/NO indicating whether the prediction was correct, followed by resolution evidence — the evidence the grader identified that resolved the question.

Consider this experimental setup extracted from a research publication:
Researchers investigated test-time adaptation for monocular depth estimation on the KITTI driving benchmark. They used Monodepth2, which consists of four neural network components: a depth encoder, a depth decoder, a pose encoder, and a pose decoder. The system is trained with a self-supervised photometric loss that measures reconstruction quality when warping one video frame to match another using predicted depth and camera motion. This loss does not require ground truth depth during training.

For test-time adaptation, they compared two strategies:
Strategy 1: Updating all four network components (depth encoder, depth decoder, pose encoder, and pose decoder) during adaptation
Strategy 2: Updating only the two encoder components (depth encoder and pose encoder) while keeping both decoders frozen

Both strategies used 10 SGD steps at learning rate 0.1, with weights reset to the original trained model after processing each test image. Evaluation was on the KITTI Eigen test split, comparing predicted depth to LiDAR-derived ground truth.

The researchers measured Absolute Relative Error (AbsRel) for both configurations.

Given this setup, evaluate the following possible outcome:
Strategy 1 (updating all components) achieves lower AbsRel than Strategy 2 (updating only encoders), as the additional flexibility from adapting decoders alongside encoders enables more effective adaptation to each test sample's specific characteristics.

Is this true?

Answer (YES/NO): NO